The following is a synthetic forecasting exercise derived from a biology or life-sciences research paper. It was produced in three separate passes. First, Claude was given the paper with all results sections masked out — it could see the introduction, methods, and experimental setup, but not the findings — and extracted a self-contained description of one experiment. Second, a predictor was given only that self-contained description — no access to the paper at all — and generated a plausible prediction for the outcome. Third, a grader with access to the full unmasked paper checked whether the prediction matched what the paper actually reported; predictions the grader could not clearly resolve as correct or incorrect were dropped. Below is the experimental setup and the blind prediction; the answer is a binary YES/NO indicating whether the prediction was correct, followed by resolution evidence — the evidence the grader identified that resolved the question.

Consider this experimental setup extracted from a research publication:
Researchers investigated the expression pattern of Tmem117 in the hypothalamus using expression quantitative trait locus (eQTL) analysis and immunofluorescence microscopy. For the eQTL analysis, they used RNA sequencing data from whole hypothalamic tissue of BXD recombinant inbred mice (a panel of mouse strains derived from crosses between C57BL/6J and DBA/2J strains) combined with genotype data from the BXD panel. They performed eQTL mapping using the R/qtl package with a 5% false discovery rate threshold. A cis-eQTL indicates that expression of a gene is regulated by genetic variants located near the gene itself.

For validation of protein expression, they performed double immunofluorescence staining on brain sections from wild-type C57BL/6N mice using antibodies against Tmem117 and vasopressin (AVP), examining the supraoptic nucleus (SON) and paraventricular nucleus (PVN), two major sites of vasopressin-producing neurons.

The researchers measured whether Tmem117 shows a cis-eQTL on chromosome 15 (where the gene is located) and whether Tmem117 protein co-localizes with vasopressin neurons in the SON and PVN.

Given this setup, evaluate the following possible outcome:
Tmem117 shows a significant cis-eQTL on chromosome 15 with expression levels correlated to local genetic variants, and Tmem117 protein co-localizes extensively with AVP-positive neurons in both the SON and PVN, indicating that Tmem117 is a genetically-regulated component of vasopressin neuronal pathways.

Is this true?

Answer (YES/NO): YES